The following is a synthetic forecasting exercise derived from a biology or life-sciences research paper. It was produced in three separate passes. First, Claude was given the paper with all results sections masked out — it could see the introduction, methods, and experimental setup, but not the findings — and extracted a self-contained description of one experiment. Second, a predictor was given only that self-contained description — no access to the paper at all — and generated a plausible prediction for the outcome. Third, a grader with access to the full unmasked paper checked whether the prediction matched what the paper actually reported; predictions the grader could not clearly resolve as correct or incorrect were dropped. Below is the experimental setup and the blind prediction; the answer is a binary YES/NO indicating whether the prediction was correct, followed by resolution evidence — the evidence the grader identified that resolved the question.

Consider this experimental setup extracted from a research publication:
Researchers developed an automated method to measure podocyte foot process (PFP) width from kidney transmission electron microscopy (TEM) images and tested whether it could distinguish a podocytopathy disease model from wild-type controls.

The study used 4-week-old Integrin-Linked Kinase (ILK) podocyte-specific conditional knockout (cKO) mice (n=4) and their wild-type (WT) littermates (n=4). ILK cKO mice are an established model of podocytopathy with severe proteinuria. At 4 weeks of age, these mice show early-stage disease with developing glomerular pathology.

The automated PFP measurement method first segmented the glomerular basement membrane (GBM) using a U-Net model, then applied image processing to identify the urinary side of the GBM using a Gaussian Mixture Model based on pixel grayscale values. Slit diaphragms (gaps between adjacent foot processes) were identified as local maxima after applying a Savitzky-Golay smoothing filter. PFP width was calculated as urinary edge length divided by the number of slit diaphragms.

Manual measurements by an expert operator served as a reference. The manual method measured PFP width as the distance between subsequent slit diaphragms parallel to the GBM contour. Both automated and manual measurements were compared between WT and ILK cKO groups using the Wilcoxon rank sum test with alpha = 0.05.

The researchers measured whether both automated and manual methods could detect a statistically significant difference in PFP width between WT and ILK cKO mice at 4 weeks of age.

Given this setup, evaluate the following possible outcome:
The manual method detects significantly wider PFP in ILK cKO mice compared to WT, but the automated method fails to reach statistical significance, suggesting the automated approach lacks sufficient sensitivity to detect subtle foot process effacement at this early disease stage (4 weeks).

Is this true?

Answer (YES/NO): YES